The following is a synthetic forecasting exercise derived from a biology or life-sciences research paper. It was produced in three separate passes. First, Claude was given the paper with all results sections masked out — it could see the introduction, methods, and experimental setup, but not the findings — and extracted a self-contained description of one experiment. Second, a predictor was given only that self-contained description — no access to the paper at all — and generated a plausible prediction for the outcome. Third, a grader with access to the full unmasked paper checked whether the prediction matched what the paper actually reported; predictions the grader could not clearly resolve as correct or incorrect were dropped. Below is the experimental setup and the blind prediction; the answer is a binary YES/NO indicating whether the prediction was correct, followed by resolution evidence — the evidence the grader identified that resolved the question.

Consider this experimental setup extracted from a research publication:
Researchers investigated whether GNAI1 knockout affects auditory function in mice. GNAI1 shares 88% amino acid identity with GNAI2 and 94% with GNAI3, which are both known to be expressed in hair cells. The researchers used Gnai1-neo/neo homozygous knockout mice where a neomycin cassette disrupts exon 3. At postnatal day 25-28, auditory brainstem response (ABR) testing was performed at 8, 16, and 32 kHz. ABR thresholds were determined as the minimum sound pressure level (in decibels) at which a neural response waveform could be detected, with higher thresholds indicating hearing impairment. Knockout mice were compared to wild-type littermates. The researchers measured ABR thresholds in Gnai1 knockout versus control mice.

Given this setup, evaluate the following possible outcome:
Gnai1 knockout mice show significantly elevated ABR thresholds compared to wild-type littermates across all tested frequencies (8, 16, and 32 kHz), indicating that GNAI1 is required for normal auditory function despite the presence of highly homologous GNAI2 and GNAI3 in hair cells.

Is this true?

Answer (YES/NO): NO